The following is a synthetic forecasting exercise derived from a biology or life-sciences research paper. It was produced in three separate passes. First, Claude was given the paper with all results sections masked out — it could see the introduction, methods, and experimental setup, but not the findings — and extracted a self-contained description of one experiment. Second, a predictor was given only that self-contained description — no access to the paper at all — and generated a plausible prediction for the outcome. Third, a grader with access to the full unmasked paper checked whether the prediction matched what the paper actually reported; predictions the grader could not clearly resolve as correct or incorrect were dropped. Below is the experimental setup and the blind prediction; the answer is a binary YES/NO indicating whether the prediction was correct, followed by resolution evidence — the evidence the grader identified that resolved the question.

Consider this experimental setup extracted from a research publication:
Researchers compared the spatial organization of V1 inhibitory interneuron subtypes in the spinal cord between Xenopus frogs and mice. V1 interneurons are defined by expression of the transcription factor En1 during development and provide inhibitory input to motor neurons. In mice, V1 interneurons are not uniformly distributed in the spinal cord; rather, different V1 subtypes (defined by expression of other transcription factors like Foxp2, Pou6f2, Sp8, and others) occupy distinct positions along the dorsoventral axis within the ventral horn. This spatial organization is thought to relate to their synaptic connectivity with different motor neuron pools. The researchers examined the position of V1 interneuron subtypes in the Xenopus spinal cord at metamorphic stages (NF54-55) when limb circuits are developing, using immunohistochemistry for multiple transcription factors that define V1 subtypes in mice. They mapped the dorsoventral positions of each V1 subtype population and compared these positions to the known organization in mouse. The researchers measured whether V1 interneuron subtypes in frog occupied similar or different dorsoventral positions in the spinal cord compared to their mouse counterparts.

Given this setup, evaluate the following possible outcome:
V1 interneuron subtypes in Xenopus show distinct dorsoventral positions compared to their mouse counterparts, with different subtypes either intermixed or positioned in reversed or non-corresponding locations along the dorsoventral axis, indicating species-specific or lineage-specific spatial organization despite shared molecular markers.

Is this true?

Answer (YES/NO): NO